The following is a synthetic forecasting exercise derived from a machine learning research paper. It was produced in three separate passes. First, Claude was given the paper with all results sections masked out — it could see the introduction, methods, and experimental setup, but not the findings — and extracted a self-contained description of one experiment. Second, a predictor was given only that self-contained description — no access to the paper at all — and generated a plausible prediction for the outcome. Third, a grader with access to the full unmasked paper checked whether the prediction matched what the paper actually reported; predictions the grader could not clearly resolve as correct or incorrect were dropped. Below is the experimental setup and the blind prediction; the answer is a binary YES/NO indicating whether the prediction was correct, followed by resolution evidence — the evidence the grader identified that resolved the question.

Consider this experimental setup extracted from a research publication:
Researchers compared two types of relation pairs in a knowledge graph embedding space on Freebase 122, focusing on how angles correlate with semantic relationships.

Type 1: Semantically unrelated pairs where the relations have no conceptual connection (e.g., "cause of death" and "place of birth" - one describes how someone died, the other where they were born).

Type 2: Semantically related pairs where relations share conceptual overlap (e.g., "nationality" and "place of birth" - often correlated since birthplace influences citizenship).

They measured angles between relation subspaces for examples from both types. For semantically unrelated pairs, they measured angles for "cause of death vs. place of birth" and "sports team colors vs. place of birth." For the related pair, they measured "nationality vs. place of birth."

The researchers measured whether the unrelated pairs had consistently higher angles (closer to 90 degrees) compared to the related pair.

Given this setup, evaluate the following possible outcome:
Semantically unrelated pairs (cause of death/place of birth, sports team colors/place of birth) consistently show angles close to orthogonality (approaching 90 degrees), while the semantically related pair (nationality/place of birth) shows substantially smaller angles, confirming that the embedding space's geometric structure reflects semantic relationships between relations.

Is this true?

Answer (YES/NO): YES